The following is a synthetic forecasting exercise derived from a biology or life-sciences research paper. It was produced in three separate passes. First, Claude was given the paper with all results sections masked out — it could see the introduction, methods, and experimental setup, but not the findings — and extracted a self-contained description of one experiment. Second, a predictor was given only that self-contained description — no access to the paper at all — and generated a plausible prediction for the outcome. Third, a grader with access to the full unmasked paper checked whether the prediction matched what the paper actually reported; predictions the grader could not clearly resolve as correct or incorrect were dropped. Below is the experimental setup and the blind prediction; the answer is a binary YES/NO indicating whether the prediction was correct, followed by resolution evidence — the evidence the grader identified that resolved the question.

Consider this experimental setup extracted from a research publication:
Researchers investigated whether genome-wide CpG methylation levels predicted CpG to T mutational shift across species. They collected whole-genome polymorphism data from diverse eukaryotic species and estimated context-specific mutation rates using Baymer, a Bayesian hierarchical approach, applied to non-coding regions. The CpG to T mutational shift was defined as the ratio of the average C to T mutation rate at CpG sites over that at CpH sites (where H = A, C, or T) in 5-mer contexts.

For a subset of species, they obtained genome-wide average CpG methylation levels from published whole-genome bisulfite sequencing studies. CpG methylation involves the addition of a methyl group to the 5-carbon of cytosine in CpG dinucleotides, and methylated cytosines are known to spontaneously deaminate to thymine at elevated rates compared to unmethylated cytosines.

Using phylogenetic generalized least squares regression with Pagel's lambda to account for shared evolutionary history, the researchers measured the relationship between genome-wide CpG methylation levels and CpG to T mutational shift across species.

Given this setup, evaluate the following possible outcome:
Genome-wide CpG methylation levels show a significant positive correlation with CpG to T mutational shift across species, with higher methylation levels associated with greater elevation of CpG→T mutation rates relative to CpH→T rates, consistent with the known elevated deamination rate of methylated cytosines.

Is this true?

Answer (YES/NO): NO